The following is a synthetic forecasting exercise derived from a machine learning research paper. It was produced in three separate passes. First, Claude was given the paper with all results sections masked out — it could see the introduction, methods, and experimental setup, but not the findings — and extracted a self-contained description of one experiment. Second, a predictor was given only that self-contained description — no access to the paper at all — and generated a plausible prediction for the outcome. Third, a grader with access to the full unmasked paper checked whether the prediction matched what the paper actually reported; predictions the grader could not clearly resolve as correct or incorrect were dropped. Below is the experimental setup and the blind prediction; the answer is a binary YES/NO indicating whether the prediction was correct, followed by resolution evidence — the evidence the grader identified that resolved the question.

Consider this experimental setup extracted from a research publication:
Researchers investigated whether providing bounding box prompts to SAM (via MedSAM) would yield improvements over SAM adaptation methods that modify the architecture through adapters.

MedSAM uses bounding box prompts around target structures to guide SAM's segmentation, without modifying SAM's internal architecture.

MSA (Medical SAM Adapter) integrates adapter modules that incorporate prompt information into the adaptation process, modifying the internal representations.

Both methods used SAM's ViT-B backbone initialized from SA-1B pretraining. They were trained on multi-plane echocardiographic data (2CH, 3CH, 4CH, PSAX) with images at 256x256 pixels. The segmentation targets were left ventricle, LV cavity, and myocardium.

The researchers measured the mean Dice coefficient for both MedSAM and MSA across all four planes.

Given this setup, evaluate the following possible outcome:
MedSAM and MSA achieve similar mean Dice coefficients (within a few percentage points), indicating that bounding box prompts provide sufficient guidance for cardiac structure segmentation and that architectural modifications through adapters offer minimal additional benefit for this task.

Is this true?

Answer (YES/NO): YES